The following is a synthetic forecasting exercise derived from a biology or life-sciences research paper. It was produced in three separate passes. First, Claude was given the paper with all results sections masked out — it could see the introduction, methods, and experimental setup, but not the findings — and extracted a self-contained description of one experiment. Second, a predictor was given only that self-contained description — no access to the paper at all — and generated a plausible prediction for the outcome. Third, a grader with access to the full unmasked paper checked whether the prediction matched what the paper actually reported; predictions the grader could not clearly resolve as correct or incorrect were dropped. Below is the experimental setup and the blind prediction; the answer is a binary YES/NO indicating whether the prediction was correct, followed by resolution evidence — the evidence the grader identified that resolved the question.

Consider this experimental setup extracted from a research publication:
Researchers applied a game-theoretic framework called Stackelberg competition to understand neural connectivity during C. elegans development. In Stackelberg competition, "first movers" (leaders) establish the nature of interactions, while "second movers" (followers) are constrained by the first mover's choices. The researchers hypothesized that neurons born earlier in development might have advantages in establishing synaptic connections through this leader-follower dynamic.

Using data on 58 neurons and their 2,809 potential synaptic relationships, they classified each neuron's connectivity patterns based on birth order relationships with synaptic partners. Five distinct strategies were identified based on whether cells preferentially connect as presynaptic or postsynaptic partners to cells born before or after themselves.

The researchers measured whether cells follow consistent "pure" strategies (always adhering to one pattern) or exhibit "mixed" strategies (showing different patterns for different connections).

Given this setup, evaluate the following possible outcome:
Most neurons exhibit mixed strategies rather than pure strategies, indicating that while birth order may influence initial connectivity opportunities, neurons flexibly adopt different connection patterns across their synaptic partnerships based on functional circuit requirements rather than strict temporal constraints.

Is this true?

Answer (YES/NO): YES